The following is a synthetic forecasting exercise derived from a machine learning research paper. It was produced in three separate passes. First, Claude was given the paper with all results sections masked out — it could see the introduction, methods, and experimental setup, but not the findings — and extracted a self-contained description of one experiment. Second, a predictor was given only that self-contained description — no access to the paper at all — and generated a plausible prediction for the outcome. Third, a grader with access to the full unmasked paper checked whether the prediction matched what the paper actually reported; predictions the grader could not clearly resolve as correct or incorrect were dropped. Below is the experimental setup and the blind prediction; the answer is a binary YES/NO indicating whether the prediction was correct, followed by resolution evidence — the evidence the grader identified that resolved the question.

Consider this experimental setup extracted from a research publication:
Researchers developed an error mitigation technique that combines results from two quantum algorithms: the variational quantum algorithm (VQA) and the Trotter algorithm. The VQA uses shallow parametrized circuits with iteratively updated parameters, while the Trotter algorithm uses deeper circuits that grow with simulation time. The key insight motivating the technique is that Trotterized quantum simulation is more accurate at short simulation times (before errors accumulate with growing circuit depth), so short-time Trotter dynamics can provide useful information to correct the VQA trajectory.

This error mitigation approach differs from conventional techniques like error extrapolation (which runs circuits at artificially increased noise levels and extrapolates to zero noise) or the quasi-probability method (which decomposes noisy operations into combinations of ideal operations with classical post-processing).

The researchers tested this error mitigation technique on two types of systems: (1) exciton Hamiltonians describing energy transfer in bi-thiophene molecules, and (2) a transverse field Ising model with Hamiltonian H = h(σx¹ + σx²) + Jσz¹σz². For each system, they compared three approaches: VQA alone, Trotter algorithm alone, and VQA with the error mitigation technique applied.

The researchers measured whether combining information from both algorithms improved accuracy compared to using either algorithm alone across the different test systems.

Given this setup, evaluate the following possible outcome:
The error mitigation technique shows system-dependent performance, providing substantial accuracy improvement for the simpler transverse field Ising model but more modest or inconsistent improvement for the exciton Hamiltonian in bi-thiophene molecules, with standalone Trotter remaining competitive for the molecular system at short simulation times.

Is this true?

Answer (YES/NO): NO